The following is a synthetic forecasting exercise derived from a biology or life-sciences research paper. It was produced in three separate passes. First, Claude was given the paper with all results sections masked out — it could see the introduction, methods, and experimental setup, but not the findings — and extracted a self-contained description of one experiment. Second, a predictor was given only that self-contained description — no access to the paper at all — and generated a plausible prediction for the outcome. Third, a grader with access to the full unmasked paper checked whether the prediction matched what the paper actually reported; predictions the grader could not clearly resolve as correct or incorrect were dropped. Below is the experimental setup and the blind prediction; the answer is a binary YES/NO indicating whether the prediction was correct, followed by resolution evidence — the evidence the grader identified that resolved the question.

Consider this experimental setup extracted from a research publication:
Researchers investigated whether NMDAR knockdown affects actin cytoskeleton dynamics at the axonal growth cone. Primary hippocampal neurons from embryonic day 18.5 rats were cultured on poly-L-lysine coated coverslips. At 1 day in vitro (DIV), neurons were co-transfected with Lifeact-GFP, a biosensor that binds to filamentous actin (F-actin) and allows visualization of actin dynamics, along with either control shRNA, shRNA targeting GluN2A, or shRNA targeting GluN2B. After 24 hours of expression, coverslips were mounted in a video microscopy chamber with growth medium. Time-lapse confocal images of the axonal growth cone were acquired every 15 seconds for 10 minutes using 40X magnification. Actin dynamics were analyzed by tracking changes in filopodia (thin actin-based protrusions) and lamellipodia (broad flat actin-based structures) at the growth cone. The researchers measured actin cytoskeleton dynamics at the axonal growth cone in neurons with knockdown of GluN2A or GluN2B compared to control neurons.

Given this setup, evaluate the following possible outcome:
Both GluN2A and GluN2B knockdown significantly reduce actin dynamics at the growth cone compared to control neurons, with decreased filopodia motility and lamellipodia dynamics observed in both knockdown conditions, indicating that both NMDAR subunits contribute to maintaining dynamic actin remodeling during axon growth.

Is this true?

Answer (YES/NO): NO